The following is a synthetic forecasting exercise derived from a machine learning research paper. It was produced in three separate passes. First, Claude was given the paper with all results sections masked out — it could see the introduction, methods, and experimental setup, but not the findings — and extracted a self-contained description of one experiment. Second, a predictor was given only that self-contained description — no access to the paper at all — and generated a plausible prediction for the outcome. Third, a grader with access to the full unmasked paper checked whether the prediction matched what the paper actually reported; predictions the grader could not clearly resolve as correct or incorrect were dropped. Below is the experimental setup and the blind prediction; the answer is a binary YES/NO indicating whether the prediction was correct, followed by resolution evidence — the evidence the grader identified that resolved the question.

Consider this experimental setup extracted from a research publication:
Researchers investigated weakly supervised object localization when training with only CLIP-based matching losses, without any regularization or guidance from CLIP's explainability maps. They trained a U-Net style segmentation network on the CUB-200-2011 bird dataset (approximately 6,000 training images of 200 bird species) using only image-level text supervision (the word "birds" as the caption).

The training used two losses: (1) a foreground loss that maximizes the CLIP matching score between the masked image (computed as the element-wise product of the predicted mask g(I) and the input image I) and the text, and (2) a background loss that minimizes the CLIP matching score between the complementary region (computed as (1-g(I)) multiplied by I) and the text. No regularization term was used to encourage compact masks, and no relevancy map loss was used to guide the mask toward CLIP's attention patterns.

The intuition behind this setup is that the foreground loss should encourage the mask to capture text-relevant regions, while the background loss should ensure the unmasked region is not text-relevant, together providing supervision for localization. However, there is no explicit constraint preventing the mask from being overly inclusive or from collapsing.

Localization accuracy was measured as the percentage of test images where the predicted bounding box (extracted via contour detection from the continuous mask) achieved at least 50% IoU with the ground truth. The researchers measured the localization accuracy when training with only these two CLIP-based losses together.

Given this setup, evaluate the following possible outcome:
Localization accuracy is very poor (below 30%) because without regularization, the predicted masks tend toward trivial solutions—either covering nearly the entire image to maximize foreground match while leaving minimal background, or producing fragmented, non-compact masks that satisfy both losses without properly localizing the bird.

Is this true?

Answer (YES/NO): NO